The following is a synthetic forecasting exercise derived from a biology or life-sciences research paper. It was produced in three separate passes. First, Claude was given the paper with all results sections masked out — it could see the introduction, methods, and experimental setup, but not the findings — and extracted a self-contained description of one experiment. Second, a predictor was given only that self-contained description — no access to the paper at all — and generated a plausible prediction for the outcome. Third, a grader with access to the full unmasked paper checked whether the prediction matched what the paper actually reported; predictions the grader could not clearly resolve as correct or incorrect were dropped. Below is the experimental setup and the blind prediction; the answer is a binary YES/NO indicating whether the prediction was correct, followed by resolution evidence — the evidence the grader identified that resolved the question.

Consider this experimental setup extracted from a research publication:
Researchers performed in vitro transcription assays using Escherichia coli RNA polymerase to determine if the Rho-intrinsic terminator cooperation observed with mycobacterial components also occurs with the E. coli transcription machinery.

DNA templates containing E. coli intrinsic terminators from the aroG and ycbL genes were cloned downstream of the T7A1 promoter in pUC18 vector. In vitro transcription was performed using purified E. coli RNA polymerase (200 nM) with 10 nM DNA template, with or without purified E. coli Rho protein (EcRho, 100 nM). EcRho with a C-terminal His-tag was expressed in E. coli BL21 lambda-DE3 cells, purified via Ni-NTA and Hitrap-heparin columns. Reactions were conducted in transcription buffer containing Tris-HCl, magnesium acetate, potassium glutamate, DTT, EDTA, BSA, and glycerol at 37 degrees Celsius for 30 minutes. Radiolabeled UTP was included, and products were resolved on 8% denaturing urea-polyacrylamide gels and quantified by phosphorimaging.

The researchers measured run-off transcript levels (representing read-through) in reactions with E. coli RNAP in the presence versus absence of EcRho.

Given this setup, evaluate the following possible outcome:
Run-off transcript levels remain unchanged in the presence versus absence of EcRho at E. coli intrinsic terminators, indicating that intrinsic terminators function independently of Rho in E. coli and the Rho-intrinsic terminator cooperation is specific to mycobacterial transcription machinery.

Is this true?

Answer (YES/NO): NO